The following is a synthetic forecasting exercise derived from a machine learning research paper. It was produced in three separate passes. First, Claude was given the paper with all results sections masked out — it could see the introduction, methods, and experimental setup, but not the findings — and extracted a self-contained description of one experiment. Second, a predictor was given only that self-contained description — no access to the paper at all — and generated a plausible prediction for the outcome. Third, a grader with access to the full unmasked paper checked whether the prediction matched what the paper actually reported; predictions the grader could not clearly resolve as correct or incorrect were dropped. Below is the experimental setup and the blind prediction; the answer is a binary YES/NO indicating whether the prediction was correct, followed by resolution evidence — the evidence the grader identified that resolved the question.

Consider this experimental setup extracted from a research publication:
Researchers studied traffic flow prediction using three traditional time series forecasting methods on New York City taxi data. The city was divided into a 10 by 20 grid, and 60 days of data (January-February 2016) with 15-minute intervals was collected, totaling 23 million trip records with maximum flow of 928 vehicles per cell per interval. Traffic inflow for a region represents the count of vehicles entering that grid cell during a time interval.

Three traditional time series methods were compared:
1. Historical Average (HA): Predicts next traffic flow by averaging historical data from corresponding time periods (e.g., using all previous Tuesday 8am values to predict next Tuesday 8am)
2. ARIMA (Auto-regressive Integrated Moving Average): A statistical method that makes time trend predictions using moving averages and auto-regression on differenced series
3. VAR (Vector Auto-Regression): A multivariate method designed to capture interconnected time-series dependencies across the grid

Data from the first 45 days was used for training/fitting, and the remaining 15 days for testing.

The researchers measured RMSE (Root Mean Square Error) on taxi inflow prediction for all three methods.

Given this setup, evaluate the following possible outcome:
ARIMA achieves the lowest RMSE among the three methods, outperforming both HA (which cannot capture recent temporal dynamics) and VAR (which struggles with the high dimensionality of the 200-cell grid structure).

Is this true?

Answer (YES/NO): NO